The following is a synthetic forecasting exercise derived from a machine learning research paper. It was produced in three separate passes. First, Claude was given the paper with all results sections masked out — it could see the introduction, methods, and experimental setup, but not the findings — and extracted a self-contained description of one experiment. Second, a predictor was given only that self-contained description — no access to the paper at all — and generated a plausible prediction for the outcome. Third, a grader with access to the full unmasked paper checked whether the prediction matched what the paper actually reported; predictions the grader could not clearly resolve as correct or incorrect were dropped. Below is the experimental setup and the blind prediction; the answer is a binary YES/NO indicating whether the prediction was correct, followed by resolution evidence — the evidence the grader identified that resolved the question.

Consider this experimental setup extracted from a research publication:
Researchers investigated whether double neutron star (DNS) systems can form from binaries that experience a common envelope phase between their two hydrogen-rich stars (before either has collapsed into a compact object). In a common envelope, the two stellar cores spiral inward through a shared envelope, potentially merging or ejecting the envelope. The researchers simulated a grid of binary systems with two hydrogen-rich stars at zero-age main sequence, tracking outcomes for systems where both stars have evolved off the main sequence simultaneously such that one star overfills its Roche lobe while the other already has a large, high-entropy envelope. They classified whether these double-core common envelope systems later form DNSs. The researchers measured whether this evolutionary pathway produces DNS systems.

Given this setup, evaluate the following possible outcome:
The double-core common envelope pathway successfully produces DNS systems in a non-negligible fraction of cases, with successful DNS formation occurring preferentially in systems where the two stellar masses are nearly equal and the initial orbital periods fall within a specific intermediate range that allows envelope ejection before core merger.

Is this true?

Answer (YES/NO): NO